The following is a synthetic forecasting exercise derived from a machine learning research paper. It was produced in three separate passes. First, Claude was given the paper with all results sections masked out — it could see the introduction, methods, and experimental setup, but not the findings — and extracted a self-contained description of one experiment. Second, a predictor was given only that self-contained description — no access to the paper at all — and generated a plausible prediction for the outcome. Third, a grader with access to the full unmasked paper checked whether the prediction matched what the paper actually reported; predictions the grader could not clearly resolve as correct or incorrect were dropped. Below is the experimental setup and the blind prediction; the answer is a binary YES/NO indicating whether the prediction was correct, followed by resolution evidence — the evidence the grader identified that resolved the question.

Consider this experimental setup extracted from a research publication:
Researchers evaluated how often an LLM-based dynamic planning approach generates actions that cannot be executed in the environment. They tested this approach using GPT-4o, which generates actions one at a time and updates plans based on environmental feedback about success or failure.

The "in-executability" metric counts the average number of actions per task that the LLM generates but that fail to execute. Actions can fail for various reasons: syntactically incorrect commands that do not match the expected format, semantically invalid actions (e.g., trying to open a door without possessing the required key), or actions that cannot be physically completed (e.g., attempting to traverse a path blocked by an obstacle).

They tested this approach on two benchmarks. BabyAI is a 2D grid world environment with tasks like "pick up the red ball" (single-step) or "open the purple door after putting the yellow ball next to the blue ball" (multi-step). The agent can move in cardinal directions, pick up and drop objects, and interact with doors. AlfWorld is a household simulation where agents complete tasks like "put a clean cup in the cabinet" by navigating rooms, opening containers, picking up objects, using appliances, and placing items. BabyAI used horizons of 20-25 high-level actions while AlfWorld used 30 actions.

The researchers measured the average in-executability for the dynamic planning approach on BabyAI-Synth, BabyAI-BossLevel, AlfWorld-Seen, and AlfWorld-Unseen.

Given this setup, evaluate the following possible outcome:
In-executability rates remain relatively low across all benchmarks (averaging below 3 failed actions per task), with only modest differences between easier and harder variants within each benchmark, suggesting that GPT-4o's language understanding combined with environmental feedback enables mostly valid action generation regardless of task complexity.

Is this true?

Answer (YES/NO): NO